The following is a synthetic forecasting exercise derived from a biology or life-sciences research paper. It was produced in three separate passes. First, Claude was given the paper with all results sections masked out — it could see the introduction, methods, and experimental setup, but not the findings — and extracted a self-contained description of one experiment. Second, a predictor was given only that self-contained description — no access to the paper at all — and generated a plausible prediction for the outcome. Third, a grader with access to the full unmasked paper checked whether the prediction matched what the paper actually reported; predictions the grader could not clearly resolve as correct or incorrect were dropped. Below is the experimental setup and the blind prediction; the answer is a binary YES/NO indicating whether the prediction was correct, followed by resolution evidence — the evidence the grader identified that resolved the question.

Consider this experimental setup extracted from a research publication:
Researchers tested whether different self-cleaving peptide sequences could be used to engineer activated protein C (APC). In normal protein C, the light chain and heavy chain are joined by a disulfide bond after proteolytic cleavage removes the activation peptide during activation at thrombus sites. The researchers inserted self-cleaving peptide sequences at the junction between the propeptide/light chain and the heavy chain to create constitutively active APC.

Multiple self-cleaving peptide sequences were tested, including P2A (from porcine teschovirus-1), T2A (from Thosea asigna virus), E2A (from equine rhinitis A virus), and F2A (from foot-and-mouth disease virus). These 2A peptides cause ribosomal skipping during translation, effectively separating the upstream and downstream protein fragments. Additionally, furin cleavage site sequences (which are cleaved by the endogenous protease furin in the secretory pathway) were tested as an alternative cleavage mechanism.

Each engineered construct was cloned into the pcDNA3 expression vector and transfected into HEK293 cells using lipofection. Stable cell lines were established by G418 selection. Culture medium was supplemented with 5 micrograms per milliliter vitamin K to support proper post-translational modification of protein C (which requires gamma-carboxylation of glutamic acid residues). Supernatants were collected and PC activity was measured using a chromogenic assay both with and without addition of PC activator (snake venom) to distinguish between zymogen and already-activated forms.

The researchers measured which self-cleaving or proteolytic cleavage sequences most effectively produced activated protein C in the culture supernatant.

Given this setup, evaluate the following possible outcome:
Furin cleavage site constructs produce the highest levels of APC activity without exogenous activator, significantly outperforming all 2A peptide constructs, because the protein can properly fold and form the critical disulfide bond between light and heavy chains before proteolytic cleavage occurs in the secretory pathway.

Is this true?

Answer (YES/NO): YES